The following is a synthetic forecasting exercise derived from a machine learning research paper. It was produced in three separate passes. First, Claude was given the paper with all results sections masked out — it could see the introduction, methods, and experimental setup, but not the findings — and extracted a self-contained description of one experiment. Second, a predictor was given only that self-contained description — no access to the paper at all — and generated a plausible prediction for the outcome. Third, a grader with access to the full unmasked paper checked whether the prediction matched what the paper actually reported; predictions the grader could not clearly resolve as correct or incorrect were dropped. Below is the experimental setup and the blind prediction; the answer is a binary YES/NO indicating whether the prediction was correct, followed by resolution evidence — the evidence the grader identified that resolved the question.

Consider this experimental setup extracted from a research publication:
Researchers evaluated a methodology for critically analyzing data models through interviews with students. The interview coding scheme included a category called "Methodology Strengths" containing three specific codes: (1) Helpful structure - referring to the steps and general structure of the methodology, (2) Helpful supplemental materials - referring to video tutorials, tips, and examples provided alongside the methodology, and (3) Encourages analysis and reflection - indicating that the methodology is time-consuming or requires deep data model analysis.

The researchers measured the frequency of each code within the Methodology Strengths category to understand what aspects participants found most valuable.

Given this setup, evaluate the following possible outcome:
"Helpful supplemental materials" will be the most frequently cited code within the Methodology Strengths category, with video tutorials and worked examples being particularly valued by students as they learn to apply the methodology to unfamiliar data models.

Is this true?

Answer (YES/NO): YES